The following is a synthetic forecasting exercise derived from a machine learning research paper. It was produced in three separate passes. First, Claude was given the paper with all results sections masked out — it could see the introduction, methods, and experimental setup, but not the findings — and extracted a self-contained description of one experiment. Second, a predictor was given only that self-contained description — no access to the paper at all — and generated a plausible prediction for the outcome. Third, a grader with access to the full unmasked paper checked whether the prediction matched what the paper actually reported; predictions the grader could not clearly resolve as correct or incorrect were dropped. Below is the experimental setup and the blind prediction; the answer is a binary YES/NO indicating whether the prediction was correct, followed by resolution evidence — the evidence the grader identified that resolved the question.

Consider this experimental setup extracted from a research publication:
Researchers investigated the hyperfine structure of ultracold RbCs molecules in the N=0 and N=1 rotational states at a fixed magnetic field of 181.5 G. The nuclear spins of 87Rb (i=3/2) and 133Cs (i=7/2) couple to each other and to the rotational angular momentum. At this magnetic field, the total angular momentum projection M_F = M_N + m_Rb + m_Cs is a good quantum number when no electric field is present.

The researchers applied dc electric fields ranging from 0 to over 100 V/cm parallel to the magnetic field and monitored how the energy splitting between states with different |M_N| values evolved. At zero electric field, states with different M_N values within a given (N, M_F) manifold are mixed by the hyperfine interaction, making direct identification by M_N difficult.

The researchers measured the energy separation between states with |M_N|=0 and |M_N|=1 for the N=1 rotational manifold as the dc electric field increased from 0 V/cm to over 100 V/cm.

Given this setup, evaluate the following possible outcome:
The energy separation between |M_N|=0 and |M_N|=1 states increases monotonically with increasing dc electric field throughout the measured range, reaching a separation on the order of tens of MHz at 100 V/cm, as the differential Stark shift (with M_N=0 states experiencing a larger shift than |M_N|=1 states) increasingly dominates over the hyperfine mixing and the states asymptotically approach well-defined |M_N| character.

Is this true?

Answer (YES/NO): NO